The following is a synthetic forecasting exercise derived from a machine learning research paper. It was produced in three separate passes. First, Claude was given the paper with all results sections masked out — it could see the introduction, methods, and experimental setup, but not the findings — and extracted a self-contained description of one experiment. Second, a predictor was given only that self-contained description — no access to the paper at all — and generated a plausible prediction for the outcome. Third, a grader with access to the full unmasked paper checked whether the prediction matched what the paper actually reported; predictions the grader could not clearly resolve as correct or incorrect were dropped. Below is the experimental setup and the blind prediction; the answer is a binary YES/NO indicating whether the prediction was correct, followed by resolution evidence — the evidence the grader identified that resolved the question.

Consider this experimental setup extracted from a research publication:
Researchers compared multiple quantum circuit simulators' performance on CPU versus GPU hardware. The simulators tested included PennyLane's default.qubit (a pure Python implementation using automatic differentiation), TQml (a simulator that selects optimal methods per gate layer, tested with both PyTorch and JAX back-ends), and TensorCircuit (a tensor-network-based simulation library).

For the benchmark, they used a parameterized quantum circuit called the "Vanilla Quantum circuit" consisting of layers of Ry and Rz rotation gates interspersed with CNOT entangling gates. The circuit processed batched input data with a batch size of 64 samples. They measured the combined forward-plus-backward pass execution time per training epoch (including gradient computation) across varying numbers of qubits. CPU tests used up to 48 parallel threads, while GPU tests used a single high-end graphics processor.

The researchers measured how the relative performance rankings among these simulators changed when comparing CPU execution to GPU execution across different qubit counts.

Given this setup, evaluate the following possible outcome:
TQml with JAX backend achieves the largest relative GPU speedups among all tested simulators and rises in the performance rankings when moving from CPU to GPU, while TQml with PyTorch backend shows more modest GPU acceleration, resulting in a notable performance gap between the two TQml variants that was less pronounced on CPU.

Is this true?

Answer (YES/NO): NO